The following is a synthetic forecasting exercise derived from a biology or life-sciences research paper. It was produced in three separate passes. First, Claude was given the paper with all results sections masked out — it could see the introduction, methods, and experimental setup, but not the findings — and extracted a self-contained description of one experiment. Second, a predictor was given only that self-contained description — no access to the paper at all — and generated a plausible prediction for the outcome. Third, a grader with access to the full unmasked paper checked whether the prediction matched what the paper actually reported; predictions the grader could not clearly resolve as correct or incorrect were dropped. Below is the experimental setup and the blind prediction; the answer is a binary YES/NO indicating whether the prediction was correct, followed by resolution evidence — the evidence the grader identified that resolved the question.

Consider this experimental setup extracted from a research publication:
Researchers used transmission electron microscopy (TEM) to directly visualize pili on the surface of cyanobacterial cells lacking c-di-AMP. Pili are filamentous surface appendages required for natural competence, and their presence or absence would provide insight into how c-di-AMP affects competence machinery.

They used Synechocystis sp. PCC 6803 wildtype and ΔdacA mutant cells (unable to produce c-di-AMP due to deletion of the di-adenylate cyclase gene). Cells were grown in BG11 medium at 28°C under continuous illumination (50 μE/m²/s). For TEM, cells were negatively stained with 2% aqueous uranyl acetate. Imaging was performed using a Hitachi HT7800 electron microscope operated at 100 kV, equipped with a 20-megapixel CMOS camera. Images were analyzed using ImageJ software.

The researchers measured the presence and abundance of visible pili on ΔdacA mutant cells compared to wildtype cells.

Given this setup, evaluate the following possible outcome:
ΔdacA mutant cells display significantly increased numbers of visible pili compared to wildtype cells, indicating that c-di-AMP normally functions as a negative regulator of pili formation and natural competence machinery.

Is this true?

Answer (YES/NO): NO